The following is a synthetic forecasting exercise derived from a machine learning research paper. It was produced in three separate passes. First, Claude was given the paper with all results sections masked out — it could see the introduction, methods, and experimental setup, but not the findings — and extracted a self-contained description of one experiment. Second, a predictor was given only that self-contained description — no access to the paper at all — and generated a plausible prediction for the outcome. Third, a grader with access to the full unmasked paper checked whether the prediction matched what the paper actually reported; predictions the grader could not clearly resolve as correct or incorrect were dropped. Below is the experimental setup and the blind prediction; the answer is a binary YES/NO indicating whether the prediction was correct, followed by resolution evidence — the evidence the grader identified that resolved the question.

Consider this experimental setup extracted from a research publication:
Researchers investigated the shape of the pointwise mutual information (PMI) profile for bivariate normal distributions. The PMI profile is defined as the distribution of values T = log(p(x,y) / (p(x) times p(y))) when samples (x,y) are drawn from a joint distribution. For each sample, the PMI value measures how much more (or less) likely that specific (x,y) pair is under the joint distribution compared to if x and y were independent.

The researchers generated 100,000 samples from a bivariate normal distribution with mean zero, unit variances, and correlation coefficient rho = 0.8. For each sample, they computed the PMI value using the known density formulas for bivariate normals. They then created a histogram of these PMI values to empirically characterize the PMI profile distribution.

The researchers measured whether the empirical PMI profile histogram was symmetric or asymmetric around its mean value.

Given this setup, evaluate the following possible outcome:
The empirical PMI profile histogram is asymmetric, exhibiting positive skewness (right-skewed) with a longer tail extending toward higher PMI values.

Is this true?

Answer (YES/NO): NO